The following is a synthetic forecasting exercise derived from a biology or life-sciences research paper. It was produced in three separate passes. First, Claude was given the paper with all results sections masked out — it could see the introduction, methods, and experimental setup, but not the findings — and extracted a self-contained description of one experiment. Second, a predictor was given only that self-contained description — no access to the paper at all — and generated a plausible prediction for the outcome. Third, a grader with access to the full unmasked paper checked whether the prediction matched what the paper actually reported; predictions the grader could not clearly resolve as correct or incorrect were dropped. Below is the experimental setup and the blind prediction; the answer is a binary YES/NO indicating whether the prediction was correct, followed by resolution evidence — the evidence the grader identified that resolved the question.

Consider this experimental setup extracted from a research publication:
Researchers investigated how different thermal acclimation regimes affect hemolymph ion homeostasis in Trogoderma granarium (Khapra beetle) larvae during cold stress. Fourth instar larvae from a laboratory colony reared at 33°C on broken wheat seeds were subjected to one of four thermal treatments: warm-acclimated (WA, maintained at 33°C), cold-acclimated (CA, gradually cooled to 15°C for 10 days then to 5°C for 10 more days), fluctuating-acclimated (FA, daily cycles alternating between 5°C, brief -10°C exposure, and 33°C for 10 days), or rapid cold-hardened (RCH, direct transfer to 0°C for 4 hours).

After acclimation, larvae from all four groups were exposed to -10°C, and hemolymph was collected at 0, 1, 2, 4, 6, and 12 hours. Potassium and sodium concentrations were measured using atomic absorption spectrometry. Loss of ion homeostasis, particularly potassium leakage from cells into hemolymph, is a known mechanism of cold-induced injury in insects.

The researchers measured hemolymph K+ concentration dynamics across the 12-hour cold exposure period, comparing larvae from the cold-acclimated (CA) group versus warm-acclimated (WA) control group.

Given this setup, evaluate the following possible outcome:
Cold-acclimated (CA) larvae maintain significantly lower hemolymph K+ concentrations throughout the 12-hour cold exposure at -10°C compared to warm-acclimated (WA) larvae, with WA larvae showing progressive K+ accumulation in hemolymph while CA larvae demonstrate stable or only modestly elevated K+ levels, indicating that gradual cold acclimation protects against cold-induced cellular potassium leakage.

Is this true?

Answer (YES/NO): YES